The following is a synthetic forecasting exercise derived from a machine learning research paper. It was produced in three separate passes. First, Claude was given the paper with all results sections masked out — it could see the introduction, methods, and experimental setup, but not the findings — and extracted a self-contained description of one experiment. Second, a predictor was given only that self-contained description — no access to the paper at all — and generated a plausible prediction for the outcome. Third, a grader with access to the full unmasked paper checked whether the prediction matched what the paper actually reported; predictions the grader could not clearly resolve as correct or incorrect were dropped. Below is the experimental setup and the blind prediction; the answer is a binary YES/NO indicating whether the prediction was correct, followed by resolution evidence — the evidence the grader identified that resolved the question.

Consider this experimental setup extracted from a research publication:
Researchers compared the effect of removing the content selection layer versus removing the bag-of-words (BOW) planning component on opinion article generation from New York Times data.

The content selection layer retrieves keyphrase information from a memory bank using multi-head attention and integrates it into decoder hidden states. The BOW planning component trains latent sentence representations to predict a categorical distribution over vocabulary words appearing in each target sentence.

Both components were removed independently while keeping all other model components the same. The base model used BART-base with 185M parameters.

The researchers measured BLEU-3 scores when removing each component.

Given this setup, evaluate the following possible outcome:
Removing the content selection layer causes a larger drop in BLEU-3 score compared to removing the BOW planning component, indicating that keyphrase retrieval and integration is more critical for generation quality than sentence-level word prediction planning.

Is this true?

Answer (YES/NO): NO